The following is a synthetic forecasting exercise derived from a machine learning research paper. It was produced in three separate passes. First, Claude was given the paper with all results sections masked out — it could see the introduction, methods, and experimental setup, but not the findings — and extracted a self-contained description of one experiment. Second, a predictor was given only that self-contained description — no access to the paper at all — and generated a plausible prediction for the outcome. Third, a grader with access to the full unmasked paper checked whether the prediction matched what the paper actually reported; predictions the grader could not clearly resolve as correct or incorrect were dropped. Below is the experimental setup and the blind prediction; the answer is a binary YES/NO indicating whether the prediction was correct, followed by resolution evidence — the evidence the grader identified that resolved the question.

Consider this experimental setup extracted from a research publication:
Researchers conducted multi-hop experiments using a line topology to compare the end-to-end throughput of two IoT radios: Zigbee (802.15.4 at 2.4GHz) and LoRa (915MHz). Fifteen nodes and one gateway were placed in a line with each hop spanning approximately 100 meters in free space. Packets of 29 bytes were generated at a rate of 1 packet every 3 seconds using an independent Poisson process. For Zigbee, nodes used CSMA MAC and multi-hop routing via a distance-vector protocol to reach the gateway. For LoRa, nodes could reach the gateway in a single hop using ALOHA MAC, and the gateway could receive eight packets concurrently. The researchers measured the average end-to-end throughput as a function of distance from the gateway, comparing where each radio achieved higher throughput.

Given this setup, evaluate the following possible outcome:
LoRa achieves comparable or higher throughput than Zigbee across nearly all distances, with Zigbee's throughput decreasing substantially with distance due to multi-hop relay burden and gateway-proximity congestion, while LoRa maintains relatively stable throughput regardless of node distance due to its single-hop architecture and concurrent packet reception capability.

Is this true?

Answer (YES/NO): NO